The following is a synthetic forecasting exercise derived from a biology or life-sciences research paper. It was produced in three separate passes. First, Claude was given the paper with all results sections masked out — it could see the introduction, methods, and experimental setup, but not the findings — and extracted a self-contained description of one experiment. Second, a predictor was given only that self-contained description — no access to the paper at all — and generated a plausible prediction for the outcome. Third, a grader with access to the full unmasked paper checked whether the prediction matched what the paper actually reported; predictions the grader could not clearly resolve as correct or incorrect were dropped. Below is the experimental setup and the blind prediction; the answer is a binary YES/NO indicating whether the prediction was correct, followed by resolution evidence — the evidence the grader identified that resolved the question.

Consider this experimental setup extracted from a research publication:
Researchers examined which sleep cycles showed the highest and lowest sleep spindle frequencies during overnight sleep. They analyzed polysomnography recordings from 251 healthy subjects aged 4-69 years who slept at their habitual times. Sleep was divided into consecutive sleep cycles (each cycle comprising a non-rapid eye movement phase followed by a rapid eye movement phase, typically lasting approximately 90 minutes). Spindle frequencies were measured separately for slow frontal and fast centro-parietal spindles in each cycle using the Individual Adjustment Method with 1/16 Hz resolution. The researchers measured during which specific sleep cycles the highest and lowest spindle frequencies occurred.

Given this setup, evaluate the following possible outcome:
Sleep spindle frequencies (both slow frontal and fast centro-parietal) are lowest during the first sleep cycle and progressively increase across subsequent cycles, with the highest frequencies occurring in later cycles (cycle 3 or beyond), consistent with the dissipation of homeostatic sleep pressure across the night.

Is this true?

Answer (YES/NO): NO